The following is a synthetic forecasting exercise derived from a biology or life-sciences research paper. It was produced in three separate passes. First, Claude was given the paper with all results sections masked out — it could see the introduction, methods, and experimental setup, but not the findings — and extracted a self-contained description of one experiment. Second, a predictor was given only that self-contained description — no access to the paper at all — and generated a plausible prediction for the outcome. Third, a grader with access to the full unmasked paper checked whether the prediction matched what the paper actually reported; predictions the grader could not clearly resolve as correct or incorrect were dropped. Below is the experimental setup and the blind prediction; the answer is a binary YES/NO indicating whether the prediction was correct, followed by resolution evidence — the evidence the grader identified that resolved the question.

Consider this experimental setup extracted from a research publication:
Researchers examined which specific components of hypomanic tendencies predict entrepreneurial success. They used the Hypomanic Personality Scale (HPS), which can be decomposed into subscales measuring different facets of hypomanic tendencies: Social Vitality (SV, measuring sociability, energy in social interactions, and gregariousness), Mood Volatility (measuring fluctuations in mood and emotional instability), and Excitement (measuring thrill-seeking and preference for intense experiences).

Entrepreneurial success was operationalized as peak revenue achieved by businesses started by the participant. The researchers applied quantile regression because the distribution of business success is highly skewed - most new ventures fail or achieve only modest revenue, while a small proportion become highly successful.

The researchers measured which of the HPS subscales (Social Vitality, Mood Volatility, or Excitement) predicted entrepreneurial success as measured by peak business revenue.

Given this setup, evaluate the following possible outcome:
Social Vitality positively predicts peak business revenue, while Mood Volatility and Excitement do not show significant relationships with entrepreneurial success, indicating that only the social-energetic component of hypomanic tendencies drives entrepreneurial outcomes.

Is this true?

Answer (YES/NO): YES